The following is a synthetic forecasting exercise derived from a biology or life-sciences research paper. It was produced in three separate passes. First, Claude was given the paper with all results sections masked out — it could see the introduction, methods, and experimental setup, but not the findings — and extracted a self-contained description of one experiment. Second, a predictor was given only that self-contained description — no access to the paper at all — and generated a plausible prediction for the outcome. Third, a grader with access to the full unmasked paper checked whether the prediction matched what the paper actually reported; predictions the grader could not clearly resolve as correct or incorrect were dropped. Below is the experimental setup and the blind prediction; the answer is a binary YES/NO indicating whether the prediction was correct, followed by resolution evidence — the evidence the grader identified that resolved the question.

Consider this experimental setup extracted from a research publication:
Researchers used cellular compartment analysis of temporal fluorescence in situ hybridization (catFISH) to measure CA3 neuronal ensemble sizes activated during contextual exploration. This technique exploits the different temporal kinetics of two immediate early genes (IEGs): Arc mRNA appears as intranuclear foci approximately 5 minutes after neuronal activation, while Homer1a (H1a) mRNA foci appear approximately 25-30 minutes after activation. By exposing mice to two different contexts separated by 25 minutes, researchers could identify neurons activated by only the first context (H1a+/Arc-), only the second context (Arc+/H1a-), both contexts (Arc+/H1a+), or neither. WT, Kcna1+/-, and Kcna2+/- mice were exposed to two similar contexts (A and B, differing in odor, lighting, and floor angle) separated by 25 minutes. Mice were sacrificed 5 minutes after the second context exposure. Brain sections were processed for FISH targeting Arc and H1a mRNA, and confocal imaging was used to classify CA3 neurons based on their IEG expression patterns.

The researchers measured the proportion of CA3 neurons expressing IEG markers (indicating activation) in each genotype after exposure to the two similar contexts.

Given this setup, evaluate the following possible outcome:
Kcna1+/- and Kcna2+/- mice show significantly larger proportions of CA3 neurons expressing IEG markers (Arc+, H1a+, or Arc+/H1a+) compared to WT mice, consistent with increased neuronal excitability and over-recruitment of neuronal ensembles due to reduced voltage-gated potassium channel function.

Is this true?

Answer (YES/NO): NO